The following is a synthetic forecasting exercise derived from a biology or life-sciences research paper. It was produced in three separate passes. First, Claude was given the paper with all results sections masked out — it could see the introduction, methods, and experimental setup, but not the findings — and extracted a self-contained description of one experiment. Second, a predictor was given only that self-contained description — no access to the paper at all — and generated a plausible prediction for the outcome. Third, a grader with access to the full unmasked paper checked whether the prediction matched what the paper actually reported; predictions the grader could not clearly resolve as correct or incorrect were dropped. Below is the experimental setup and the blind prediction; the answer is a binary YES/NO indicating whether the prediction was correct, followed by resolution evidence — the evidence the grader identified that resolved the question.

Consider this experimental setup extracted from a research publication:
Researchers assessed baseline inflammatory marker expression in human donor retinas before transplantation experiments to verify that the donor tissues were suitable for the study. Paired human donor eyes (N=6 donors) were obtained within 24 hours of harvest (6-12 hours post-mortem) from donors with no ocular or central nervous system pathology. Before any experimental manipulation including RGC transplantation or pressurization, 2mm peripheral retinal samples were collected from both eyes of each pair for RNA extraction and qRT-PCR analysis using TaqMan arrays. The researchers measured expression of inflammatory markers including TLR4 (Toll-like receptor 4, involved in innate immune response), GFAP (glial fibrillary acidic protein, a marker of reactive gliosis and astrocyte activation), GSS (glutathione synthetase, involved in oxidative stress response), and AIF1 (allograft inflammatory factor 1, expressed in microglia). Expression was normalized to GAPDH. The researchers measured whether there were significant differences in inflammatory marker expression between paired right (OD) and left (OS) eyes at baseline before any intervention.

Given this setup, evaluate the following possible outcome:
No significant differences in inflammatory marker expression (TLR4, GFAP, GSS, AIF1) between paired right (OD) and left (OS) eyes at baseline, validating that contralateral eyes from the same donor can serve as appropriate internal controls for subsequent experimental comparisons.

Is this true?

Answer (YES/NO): YES